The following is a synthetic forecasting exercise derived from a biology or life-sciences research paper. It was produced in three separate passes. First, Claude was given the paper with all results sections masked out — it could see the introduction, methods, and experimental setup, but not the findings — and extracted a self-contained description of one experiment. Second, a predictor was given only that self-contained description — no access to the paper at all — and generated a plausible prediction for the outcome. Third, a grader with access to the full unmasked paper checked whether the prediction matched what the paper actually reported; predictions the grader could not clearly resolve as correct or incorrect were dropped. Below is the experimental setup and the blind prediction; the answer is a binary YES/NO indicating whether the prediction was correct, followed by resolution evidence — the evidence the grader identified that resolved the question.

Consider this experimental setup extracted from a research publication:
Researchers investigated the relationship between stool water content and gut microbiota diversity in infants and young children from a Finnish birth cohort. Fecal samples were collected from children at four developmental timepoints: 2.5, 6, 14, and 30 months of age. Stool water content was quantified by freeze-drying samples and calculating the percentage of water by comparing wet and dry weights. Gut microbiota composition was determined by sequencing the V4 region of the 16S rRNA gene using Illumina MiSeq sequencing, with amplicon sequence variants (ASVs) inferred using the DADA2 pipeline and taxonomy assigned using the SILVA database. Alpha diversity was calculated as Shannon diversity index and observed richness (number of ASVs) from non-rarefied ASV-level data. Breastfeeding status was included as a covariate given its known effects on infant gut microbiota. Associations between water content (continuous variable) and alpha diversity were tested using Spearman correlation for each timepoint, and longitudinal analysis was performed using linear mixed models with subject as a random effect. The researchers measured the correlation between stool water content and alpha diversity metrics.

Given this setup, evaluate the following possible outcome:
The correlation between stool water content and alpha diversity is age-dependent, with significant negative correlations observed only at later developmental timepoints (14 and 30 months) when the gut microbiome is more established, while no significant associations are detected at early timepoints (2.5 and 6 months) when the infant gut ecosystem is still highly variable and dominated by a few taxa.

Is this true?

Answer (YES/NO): NO